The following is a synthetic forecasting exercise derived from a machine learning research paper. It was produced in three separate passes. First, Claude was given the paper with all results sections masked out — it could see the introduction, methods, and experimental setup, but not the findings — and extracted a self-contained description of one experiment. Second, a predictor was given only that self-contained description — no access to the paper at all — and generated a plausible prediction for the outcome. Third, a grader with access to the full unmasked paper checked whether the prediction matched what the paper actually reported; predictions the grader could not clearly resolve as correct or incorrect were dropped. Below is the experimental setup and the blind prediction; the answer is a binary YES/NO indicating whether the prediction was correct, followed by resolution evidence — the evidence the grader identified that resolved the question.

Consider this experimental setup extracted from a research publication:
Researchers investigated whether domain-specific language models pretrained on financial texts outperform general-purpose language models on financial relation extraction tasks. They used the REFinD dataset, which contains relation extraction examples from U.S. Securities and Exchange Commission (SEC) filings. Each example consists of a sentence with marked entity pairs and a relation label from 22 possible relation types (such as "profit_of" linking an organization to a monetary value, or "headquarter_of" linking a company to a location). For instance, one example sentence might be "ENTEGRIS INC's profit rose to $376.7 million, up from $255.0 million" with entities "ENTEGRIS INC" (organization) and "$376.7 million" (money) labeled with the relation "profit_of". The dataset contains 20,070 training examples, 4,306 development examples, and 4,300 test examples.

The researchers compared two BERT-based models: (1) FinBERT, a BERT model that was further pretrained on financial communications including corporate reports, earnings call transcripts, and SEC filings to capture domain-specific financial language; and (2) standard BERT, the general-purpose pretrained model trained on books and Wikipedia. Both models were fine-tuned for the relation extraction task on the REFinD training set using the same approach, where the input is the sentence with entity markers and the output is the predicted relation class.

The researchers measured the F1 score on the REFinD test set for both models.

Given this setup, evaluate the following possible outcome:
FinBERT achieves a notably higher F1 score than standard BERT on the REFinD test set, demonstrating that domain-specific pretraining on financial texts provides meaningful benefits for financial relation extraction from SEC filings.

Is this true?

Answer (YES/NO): NO